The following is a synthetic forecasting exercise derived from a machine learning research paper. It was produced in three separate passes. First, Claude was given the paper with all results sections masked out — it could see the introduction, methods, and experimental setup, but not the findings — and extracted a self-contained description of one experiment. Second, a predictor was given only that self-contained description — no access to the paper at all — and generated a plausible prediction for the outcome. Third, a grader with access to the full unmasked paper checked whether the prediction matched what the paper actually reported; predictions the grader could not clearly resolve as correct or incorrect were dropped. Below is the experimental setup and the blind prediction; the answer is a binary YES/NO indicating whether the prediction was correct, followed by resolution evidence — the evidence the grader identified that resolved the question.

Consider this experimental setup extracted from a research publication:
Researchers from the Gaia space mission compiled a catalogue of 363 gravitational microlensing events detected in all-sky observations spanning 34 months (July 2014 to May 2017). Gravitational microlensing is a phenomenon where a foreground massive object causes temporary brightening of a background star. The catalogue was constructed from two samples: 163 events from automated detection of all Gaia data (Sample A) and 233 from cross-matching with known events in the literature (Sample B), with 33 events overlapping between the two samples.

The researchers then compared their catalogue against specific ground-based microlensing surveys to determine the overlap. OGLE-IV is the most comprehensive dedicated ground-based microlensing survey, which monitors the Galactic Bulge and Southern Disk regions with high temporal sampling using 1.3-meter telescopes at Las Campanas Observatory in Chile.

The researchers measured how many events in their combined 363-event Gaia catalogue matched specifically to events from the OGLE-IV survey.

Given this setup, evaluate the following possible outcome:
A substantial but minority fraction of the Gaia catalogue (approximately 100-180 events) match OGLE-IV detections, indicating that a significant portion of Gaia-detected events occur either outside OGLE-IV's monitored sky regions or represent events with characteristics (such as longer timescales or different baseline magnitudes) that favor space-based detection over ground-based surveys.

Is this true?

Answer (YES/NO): NO